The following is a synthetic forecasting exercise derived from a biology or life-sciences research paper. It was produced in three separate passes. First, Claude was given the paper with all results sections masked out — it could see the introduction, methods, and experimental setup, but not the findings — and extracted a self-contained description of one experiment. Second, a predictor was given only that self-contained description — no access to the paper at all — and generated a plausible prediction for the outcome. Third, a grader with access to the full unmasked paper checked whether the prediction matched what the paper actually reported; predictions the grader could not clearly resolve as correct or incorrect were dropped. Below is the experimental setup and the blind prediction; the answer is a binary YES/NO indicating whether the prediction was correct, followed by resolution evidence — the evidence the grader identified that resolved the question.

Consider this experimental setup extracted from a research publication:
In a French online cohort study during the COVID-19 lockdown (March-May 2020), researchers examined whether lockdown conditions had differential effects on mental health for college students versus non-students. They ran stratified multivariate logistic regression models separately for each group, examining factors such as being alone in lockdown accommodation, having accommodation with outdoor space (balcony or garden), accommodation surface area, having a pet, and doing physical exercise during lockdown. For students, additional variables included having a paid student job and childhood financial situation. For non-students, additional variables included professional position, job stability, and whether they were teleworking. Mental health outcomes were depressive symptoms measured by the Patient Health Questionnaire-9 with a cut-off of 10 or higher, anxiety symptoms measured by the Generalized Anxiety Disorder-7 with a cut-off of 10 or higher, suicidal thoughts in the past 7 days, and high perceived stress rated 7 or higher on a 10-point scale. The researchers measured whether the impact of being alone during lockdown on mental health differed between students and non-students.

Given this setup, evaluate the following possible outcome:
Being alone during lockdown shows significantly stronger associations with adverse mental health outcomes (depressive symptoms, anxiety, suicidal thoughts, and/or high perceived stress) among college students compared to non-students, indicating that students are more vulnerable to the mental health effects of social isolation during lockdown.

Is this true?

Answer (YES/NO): YES